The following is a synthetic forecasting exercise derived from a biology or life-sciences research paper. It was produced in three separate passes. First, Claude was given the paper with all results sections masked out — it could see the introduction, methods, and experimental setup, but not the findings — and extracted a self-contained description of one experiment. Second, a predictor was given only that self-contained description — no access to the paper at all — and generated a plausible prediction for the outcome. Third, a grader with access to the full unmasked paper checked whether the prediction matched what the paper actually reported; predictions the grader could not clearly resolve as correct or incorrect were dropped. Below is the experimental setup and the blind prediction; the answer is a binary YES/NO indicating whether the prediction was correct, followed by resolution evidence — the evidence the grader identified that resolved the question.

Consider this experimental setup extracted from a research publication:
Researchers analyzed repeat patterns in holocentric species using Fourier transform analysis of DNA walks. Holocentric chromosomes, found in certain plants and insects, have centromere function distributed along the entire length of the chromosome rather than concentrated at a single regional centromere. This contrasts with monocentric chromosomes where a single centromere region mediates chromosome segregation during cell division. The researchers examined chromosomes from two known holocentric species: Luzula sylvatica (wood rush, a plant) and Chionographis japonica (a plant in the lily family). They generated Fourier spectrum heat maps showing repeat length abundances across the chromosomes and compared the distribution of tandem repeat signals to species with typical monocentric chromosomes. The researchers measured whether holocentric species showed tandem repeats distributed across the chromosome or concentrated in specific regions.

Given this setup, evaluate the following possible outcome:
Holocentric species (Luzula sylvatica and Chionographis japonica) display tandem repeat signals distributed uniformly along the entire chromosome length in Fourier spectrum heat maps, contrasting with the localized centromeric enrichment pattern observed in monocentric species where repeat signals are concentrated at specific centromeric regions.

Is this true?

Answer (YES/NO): YES